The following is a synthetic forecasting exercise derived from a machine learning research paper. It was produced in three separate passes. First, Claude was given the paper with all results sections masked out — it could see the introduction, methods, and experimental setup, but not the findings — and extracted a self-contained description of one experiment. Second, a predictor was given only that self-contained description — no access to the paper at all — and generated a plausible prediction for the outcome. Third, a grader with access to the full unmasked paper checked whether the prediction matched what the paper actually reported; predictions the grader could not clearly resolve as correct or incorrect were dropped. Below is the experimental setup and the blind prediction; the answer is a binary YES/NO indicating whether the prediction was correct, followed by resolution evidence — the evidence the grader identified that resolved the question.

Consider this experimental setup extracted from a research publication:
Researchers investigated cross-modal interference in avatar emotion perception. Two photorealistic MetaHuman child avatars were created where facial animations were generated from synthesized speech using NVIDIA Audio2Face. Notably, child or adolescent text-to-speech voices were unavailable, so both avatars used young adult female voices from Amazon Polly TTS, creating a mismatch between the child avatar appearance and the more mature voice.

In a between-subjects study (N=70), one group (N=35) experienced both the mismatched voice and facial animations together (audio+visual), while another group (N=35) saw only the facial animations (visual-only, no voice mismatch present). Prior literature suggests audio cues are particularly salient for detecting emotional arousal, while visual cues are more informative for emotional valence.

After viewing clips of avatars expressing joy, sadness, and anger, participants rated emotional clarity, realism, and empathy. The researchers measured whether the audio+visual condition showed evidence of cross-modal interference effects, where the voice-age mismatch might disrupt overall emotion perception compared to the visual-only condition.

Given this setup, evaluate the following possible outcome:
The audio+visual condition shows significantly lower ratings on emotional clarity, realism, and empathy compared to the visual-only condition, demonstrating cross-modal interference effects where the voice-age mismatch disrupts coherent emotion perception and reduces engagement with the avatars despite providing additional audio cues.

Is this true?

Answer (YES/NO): NO